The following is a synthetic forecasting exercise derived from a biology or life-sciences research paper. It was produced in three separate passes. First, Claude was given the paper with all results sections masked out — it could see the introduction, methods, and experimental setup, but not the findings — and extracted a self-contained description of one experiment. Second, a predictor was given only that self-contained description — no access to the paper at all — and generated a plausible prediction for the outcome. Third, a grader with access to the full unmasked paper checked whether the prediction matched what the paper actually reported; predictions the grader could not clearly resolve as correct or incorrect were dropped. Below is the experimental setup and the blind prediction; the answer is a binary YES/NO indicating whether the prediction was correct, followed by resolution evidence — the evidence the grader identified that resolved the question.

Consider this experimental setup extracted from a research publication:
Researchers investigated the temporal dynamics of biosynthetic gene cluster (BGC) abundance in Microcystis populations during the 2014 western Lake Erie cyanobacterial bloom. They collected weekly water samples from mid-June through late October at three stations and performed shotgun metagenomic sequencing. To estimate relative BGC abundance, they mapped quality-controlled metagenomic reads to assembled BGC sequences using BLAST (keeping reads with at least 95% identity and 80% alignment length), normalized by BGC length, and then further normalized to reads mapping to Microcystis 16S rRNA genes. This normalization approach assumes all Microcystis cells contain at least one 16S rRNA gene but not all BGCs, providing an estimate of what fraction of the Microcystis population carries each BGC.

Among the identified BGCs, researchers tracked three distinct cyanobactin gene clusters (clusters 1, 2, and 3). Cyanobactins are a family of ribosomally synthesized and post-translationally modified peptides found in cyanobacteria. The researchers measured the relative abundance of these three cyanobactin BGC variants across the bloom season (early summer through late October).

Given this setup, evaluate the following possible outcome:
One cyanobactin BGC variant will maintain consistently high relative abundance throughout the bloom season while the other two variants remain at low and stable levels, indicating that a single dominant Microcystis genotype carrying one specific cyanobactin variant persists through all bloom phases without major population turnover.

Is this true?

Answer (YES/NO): NO